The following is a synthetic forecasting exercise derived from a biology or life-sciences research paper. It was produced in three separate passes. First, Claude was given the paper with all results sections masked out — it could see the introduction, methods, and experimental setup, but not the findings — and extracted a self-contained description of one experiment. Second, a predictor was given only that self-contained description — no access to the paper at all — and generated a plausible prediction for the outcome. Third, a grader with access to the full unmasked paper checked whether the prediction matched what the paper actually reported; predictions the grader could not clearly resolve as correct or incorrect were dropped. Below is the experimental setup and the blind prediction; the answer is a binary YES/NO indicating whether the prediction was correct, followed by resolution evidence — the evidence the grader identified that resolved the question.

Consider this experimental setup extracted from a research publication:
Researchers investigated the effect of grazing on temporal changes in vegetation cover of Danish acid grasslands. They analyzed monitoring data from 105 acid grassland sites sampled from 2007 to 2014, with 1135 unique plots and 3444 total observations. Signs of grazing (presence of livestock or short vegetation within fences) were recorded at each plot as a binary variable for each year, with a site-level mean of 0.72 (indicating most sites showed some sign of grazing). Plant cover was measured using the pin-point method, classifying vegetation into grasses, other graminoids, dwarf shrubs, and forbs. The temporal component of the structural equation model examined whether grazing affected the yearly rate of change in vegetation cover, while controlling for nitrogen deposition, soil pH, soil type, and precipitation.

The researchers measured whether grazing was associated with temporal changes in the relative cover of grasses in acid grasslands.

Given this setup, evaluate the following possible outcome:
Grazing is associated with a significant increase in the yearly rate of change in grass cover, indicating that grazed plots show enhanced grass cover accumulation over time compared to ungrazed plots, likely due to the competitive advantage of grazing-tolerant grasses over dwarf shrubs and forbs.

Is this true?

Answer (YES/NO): NO